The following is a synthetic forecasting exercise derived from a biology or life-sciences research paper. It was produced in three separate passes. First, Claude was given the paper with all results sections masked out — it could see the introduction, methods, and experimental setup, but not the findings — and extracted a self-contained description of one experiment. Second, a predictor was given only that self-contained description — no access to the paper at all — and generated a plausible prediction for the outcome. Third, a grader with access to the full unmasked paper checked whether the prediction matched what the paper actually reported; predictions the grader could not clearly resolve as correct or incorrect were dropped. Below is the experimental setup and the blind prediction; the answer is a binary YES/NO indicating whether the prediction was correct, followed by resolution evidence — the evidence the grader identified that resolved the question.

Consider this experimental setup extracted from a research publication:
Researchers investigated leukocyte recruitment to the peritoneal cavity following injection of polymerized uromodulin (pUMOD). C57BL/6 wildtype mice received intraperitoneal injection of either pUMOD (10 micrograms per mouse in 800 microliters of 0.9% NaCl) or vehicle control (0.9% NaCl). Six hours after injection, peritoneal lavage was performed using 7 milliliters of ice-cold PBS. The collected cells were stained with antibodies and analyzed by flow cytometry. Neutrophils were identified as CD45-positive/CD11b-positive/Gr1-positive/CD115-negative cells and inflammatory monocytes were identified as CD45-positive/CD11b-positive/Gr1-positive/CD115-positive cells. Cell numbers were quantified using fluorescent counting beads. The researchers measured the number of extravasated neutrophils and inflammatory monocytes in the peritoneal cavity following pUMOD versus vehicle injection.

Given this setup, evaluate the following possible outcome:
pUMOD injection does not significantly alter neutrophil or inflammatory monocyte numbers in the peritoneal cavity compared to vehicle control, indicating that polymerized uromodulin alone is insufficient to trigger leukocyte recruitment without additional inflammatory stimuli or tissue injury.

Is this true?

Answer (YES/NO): NO